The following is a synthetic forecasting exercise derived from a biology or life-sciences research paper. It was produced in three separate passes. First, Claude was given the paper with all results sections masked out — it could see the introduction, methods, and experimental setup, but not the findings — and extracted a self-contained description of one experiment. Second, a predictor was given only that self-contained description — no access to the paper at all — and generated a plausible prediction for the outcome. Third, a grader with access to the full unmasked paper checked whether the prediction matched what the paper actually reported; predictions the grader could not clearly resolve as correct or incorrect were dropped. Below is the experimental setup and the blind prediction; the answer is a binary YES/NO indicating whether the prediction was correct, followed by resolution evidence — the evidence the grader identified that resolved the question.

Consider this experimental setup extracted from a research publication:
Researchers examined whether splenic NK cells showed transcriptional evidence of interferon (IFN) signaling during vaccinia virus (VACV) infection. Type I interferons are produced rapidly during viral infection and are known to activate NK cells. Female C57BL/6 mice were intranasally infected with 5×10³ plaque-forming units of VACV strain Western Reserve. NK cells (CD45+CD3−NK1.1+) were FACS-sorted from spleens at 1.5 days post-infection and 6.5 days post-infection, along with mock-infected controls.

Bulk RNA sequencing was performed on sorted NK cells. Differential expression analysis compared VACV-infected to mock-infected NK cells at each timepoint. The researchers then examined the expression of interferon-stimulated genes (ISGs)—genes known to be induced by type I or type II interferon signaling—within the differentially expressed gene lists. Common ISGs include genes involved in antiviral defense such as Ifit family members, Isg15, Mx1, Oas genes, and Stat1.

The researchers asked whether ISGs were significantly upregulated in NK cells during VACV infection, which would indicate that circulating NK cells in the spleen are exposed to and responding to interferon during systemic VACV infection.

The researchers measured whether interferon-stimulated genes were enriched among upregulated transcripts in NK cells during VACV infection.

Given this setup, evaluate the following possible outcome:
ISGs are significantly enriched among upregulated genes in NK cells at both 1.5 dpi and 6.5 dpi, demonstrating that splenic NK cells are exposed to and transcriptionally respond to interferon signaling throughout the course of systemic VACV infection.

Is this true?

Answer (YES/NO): NO